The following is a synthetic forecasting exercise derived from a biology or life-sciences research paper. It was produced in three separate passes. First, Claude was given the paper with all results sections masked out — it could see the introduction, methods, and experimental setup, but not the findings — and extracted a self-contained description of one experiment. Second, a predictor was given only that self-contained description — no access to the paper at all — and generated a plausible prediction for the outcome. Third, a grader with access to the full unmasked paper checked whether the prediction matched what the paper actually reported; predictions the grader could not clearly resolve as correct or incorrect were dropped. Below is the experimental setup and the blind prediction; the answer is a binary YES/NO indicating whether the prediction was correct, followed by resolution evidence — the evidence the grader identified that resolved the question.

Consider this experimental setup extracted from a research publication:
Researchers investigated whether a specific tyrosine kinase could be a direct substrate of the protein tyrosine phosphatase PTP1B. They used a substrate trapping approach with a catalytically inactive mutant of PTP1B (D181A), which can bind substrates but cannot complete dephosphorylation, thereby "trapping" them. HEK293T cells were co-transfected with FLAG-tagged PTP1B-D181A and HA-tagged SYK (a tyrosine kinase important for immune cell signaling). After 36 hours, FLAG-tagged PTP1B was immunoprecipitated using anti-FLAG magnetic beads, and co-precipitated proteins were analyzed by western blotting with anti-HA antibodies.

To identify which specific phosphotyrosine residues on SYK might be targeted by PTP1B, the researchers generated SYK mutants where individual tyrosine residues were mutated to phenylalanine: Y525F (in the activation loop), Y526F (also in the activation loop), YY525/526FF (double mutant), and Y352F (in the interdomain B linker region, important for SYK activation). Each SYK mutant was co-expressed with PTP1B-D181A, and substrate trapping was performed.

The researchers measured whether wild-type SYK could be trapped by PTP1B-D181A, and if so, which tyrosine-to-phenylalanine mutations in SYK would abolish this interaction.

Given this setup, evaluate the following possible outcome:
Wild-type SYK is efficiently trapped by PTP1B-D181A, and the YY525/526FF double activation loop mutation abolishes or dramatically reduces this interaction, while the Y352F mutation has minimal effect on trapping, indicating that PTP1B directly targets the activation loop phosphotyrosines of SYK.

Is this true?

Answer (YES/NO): YES